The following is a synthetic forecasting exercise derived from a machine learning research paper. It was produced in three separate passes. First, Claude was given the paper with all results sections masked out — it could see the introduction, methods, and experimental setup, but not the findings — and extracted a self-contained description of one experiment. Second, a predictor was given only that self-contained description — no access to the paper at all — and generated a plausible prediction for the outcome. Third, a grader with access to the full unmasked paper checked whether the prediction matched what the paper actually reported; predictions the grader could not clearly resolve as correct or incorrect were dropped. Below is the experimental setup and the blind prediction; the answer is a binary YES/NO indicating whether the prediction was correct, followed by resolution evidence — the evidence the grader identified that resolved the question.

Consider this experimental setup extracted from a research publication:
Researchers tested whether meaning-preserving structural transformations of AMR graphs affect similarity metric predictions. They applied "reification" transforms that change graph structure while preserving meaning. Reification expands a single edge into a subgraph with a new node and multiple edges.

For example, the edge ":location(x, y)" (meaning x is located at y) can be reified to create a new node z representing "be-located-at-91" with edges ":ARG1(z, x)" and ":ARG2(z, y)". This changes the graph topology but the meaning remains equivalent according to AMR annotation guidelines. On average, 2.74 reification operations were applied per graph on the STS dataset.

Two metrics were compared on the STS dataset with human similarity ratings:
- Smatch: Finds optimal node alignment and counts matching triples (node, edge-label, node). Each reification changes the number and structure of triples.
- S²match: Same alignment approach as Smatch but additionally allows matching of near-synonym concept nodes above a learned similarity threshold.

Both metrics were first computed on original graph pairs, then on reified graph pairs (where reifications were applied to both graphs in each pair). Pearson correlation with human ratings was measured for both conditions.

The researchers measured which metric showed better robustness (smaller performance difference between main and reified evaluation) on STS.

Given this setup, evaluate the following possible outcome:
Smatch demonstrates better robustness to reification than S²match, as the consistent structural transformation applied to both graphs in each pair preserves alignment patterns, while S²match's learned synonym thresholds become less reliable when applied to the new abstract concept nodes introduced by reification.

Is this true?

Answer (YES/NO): NO